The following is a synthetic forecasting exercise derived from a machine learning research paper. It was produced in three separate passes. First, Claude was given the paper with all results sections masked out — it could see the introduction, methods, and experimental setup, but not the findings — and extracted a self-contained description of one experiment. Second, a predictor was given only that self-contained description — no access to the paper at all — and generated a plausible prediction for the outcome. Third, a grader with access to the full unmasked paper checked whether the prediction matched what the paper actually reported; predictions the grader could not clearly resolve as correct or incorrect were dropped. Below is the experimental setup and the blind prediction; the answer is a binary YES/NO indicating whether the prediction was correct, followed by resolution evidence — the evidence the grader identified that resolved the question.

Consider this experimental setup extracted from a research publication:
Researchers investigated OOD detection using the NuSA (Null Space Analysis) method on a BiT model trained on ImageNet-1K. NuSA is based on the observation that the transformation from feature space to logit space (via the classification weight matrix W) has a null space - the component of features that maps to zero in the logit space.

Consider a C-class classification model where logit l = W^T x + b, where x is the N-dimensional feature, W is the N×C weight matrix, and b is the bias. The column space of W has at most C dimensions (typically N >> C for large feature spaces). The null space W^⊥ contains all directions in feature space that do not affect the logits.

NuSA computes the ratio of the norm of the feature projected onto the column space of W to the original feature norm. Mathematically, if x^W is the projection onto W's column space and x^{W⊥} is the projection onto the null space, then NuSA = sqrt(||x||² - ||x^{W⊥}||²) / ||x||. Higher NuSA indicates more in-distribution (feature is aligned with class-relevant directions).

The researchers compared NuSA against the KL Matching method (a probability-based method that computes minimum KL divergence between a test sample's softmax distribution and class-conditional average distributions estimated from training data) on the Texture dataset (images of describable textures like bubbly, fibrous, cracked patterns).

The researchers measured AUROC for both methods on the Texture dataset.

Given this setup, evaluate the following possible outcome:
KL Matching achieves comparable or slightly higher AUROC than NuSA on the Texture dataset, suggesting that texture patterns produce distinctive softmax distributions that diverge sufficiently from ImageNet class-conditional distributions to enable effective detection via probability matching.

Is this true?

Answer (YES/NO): NO